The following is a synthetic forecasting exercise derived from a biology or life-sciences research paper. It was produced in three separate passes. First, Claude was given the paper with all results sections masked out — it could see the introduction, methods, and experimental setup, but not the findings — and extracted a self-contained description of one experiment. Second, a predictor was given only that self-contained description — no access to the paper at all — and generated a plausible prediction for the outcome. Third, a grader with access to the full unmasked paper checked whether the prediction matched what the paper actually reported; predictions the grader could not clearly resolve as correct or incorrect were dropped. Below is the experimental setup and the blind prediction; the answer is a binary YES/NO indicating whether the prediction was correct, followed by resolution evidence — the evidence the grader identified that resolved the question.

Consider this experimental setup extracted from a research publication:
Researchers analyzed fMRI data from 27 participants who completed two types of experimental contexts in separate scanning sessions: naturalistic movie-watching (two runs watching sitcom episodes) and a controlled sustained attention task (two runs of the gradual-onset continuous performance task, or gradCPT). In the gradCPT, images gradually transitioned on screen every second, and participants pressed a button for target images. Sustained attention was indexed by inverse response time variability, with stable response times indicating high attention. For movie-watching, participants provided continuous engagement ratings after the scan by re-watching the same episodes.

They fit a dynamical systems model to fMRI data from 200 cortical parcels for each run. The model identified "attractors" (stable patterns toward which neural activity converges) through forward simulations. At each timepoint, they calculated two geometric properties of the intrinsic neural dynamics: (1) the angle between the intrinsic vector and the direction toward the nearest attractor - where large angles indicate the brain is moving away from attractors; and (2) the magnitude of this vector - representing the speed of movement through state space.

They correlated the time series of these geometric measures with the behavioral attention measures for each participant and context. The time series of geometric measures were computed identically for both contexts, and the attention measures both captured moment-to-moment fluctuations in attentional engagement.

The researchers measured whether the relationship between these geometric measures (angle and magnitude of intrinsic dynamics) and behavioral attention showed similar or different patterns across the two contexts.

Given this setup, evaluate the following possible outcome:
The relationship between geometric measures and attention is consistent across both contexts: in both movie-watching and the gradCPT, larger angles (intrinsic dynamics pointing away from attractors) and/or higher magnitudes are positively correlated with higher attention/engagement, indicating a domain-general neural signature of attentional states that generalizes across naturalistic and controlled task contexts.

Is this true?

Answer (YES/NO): NO